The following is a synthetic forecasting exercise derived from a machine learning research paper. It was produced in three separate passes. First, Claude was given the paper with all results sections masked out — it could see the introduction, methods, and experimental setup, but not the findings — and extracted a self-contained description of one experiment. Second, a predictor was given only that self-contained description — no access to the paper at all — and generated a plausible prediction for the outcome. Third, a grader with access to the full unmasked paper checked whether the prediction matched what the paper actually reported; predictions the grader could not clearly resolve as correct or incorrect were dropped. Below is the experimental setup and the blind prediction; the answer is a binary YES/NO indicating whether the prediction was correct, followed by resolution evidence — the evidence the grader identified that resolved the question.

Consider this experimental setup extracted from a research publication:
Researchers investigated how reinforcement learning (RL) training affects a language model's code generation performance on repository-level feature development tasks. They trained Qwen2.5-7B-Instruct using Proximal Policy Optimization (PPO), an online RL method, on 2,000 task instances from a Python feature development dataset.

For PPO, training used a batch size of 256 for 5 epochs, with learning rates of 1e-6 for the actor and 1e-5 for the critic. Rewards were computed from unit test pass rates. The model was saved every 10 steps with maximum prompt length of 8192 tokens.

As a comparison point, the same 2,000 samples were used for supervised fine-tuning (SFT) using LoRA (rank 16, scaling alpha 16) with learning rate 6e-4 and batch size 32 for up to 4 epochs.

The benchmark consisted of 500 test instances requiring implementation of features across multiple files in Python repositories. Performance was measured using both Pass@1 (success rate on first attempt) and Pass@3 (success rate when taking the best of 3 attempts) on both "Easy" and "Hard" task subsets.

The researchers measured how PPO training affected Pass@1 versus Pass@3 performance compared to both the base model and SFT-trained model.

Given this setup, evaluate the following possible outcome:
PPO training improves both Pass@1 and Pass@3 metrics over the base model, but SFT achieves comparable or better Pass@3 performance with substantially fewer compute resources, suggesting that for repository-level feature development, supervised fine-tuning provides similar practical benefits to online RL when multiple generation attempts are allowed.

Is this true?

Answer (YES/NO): NO